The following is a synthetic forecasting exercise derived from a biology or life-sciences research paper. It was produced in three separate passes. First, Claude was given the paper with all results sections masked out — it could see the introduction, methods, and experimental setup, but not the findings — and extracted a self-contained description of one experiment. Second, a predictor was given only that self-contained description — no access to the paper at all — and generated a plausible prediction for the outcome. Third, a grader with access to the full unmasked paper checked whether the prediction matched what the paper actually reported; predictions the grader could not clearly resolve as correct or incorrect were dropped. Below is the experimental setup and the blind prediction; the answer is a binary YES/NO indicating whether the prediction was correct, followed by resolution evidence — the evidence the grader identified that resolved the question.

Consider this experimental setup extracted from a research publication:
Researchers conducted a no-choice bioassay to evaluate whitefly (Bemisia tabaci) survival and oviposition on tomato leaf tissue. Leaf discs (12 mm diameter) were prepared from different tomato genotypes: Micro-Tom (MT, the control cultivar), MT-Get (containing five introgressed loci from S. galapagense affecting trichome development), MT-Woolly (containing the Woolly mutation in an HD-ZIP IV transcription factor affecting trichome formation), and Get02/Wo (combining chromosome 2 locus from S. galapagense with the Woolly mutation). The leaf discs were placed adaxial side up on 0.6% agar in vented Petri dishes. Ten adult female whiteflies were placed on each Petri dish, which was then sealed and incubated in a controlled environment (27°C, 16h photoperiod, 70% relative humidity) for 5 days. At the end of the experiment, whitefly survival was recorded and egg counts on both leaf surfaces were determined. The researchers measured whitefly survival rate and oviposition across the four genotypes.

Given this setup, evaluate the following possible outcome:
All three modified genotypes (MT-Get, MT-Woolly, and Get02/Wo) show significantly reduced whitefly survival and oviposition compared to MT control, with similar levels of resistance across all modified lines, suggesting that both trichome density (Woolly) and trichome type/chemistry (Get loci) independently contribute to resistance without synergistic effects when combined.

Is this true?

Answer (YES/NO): NO